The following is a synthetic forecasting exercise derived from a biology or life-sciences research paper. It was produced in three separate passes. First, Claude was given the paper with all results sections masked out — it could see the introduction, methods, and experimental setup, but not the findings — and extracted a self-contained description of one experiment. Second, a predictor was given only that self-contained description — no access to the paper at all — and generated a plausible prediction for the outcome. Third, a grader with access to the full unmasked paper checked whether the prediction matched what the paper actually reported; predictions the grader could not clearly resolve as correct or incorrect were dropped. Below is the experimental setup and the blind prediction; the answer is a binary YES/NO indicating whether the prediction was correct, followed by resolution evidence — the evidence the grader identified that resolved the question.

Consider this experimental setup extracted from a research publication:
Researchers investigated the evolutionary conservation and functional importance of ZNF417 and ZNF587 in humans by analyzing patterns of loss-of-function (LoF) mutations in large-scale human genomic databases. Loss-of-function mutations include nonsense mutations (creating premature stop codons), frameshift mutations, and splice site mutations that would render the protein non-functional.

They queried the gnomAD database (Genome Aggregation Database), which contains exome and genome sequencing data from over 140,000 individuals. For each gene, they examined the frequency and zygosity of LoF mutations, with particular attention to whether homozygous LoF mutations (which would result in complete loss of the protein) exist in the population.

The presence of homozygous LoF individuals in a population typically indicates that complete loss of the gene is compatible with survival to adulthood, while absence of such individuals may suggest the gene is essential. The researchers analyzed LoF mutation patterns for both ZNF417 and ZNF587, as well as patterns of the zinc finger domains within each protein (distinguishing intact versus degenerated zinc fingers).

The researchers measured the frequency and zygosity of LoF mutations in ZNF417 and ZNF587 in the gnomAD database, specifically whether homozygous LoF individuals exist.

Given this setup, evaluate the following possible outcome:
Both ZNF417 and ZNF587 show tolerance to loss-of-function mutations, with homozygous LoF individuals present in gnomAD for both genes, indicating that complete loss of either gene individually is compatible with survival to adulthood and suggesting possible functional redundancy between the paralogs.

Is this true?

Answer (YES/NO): YES